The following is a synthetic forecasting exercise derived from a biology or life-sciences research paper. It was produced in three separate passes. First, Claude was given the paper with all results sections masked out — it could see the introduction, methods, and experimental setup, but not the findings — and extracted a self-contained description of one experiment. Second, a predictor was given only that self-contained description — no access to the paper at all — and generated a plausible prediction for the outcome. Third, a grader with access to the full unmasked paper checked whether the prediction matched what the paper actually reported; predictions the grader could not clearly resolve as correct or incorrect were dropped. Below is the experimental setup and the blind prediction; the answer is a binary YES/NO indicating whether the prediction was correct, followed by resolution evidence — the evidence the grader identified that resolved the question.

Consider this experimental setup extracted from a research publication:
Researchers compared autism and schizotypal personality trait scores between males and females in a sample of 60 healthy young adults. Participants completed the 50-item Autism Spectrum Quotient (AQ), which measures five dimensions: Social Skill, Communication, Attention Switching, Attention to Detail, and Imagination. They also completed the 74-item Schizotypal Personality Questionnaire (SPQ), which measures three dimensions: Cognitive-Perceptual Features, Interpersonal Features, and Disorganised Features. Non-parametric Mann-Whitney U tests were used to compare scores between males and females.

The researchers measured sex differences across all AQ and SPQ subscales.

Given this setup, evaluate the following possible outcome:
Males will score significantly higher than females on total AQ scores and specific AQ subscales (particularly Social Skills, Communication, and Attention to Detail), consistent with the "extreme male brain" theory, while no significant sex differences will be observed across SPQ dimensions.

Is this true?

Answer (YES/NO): NO